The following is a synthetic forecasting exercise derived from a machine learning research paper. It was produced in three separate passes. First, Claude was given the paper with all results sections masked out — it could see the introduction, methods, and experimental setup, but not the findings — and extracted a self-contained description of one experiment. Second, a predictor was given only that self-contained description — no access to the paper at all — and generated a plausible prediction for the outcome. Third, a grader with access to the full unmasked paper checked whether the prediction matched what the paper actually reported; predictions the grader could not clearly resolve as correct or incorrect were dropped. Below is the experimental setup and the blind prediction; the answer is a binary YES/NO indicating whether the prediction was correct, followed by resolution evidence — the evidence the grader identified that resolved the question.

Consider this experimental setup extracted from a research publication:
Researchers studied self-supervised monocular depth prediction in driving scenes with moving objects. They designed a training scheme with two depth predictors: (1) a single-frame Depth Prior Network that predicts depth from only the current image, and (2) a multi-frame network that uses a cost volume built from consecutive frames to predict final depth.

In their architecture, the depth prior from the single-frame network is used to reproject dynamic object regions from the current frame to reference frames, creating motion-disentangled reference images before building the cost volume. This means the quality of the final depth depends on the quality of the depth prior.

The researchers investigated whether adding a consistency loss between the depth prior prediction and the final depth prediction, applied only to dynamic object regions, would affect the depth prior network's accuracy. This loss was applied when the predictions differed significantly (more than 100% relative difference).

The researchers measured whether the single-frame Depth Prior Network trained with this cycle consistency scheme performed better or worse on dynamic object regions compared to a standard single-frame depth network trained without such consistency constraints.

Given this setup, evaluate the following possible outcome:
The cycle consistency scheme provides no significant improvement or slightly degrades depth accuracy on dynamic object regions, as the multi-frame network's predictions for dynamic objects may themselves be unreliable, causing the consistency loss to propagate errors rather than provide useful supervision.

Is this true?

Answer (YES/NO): NO